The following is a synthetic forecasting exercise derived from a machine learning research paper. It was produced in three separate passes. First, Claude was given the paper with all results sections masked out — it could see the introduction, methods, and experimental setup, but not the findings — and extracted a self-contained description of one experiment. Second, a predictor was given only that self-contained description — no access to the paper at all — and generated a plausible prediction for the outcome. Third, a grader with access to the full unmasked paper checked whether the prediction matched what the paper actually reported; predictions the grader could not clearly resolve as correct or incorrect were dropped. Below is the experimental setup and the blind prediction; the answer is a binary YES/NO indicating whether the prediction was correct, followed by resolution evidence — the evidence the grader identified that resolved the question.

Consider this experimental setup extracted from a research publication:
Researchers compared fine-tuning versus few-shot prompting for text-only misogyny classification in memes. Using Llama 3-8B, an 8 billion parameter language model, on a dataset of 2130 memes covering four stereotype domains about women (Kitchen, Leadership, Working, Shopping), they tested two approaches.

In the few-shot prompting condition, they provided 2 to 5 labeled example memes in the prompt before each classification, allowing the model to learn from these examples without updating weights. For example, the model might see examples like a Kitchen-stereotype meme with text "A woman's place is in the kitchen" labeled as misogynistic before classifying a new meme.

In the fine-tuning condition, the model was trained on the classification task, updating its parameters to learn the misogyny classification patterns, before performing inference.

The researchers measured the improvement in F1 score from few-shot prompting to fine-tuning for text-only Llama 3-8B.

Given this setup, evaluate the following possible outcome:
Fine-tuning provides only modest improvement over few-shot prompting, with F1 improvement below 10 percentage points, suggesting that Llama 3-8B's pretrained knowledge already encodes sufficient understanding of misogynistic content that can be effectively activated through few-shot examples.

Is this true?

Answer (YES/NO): YES